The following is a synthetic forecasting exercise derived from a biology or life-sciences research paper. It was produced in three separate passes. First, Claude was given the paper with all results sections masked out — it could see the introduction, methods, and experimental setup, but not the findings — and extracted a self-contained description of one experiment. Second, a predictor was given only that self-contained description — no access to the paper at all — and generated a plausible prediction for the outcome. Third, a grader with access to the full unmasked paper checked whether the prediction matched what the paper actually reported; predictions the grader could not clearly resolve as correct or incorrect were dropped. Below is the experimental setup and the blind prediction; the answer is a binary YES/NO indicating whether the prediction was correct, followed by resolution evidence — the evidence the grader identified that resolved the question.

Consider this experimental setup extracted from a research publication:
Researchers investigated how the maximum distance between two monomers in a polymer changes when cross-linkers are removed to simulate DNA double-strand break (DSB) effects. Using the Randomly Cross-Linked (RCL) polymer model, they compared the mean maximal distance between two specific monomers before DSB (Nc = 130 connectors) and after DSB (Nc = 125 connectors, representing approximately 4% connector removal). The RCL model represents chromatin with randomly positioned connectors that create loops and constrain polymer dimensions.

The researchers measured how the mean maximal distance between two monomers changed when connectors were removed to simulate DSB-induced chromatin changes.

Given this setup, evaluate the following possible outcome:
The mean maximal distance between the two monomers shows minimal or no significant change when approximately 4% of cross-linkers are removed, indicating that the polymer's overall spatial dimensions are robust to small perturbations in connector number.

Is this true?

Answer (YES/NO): NO